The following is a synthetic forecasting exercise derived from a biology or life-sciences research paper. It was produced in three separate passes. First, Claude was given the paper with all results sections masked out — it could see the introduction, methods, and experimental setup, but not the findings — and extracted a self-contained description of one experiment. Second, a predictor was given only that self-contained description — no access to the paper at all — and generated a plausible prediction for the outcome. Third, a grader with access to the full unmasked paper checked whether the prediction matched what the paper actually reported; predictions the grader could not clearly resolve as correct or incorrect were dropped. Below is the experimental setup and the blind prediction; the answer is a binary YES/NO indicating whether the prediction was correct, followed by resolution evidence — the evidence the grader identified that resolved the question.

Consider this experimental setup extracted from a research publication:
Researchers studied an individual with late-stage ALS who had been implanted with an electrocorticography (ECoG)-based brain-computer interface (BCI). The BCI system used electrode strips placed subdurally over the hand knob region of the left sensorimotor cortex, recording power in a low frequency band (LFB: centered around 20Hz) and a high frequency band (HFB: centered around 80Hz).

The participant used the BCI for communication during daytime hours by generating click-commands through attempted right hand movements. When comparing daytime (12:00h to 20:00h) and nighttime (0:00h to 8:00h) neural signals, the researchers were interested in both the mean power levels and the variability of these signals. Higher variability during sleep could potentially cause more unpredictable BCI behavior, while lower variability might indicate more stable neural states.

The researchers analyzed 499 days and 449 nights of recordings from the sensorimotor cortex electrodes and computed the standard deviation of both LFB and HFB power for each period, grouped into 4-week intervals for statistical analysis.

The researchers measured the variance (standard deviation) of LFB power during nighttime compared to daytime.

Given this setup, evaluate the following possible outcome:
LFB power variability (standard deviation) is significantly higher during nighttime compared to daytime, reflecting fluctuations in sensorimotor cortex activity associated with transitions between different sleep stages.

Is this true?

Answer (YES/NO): YES